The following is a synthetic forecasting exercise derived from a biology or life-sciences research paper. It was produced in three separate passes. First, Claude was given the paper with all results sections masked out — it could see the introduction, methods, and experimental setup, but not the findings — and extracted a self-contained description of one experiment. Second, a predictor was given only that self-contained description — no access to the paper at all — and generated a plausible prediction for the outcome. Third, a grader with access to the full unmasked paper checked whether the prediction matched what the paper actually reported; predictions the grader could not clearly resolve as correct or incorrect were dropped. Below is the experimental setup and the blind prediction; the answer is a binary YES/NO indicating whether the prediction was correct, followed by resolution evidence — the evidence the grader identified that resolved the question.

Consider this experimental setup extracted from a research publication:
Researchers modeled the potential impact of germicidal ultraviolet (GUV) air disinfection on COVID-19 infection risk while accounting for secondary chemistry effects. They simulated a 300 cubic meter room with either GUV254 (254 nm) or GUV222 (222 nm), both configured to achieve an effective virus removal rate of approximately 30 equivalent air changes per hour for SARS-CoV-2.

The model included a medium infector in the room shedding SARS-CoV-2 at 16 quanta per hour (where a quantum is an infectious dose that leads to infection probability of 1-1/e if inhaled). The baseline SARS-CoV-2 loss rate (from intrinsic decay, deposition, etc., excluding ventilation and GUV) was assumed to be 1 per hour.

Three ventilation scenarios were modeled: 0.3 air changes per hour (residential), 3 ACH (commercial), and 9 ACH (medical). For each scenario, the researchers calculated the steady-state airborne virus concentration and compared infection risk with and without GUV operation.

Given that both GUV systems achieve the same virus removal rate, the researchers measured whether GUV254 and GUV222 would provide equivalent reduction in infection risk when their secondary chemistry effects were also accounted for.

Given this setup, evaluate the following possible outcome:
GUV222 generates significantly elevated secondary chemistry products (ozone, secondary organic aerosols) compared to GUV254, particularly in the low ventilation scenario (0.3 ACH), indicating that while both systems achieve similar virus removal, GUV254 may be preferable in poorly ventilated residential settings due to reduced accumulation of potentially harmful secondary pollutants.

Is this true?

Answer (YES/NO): NO